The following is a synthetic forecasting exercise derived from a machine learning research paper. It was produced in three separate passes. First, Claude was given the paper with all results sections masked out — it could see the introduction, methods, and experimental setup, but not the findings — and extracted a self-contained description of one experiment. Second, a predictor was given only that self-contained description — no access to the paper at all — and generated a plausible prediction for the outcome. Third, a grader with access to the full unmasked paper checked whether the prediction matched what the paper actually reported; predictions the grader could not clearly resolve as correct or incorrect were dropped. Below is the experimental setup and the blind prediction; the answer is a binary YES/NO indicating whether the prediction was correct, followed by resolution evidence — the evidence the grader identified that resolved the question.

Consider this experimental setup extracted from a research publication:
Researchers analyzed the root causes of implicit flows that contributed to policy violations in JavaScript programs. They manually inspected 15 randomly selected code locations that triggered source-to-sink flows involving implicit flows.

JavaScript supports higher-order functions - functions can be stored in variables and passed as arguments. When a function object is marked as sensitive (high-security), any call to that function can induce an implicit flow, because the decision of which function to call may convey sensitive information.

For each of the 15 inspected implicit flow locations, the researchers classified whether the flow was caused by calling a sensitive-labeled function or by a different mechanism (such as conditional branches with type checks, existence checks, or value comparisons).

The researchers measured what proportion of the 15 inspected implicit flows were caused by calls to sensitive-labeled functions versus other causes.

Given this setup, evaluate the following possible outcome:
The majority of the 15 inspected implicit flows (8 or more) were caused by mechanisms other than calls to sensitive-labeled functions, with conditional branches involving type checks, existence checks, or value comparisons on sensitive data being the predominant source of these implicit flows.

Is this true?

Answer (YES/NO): NO